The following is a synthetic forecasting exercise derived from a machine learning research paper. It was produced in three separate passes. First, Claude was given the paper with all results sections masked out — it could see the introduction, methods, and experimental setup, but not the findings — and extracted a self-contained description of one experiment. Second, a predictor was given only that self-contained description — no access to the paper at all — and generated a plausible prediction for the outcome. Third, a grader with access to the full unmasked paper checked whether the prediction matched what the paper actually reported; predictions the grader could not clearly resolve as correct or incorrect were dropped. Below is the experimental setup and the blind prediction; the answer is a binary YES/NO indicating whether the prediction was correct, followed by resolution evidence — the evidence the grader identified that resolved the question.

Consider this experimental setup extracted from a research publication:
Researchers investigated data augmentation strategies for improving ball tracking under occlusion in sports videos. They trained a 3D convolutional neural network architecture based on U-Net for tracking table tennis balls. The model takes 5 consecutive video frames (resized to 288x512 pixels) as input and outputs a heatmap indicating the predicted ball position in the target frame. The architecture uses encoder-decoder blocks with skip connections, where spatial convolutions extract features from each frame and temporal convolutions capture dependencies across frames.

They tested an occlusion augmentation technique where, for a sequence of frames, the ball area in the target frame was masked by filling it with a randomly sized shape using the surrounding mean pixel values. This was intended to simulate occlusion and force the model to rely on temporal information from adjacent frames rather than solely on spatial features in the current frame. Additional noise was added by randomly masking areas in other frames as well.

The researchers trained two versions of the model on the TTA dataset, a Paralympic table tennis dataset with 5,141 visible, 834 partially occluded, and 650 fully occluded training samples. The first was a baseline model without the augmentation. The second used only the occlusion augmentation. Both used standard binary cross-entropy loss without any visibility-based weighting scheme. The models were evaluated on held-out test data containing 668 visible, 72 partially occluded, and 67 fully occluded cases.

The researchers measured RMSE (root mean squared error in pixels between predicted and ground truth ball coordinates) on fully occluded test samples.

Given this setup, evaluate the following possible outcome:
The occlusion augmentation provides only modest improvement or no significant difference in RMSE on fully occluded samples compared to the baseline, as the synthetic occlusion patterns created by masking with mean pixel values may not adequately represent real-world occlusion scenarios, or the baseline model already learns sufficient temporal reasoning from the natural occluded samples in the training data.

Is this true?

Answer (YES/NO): NO